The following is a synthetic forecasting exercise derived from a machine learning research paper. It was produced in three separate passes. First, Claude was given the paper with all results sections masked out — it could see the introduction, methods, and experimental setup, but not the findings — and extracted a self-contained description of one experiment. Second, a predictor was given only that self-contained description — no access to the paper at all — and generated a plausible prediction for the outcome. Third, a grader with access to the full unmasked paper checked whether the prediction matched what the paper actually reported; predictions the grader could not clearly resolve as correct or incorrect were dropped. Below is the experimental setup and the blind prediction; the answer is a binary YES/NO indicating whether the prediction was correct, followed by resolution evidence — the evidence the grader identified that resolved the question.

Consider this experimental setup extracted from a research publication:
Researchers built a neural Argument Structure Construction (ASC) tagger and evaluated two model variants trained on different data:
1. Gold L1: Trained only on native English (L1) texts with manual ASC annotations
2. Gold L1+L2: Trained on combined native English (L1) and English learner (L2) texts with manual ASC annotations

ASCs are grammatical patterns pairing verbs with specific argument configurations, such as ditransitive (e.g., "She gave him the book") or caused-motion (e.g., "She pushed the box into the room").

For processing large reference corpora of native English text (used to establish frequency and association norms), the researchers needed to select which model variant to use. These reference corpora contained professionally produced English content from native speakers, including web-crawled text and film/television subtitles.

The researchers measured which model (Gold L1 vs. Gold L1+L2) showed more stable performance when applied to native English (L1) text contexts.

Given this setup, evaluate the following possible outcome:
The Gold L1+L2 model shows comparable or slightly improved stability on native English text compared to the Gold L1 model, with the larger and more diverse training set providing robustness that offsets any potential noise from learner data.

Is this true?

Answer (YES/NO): NO